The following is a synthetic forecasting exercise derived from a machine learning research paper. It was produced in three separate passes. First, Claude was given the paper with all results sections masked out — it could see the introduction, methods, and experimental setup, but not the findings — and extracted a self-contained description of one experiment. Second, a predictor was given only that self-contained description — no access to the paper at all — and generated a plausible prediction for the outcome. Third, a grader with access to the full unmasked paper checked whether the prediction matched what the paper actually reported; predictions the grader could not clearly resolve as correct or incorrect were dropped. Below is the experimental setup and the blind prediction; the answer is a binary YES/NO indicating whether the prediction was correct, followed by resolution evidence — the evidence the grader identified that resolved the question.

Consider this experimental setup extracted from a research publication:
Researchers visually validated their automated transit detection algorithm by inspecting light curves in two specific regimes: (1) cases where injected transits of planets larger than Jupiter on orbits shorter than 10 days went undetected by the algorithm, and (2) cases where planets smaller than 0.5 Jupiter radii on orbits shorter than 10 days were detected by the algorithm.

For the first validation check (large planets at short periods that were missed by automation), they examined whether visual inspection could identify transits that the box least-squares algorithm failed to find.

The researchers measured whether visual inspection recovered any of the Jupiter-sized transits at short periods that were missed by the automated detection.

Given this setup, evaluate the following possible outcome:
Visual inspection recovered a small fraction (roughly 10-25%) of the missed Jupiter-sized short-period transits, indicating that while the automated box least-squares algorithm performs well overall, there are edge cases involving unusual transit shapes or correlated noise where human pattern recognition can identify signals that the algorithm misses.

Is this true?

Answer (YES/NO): NO